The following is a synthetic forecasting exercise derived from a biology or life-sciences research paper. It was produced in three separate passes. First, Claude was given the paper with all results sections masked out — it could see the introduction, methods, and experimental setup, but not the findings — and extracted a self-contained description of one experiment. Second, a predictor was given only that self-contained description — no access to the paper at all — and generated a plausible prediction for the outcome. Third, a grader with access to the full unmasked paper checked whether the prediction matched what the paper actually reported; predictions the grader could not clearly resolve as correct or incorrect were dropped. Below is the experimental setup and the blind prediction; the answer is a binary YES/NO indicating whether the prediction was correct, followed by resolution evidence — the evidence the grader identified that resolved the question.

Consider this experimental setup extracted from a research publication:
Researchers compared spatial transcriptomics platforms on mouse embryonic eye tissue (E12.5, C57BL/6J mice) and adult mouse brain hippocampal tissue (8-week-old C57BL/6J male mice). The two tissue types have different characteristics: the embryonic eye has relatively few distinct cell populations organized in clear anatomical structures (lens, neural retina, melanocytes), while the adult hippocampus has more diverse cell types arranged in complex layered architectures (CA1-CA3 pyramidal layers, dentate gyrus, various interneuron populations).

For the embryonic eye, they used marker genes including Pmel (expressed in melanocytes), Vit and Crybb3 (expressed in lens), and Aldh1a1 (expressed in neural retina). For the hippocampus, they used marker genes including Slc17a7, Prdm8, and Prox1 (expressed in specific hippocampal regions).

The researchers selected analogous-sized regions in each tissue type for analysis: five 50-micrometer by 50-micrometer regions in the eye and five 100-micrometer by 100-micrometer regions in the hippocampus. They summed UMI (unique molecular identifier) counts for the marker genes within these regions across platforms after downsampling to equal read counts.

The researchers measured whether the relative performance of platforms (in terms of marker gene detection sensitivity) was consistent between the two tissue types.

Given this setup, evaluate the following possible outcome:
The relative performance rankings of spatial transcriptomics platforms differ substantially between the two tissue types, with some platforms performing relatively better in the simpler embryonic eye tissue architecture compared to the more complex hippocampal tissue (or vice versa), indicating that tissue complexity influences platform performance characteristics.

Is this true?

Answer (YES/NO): NO